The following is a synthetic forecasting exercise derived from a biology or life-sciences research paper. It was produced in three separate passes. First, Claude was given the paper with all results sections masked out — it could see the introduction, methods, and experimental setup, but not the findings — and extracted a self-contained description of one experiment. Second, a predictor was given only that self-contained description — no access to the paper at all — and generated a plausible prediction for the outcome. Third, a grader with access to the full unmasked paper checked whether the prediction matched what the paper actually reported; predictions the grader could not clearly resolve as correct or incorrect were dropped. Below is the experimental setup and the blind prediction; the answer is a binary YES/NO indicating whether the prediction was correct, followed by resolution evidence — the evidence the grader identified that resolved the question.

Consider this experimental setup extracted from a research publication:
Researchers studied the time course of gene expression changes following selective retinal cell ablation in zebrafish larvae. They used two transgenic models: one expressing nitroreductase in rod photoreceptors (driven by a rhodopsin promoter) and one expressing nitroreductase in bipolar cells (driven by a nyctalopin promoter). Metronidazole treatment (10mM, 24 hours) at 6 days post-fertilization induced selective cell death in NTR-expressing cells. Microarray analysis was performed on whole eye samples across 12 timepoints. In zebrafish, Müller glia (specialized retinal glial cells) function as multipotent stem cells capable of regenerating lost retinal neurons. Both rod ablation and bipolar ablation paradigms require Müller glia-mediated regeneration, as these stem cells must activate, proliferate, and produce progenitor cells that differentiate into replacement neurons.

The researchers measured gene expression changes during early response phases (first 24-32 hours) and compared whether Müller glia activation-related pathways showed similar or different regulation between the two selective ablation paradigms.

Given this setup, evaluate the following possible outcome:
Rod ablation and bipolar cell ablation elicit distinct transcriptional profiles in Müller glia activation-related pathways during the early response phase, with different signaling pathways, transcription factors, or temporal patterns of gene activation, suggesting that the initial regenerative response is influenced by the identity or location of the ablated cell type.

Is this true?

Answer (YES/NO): YES